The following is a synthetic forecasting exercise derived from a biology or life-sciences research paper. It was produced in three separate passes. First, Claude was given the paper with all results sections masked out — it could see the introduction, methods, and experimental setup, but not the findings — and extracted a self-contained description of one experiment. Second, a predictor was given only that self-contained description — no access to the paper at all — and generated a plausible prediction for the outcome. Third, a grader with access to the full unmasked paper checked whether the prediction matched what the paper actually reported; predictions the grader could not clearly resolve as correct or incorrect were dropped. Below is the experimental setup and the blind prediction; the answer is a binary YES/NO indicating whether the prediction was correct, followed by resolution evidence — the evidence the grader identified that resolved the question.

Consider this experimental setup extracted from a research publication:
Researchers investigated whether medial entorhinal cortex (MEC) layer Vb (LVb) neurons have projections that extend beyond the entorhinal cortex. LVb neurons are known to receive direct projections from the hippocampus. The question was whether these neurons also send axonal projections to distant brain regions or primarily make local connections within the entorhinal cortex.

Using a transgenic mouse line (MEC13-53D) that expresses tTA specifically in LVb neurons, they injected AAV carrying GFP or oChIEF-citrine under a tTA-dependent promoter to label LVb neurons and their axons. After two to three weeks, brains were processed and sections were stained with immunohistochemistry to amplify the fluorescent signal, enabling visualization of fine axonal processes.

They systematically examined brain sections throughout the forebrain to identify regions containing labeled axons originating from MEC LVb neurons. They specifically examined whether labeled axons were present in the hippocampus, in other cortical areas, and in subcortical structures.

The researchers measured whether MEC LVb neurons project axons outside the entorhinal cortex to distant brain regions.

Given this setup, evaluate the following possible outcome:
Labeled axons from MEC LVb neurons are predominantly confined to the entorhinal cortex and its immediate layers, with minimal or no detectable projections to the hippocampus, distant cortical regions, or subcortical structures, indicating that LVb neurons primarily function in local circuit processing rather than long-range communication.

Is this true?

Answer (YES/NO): YES